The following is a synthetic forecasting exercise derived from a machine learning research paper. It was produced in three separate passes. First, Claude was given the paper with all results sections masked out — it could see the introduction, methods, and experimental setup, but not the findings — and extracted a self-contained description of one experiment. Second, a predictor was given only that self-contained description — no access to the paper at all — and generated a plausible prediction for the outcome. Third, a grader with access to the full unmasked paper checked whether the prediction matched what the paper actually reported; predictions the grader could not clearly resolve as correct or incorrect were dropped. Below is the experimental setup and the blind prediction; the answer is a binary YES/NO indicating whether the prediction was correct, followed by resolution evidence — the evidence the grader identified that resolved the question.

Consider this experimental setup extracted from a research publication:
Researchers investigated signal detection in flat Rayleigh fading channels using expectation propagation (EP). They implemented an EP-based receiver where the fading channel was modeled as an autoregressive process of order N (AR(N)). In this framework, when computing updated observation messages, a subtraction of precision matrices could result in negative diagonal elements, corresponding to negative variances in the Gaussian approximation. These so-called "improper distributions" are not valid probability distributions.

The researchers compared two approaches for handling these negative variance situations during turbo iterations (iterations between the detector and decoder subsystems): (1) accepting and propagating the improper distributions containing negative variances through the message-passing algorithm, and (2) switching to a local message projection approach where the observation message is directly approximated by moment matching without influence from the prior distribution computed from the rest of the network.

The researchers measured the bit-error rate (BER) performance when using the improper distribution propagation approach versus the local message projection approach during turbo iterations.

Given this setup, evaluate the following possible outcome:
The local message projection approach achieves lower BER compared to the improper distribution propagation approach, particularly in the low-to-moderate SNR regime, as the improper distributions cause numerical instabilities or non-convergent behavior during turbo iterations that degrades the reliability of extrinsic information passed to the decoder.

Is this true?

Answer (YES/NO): YES